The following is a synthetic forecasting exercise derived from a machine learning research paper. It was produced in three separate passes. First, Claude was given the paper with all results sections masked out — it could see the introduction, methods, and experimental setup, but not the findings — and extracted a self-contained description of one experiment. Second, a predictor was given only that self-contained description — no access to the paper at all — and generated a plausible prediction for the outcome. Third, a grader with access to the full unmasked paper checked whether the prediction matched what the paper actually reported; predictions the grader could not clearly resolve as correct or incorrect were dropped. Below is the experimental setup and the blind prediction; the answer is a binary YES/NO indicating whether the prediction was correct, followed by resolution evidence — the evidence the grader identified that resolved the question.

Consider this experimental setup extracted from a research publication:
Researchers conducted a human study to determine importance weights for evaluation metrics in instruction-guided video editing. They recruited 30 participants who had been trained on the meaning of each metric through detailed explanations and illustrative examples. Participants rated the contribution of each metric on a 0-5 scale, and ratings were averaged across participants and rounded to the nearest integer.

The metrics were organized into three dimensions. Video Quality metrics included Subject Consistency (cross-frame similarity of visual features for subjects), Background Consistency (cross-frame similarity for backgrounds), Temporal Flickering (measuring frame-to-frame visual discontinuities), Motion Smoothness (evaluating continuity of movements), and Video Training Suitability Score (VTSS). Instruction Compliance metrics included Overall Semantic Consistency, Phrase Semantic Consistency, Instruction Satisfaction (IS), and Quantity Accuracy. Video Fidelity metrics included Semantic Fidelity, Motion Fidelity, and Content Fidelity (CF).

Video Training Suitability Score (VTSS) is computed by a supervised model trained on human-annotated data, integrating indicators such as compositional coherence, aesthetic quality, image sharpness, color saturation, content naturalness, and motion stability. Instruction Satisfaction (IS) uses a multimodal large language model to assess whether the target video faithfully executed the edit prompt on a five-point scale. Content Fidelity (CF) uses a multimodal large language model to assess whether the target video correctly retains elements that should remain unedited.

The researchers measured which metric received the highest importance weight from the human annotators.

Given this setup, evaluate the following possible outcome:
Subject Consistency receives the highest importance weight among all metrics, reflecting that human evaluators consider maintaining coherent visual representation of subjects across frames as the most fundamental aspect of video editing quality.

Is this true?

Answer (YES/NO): NO